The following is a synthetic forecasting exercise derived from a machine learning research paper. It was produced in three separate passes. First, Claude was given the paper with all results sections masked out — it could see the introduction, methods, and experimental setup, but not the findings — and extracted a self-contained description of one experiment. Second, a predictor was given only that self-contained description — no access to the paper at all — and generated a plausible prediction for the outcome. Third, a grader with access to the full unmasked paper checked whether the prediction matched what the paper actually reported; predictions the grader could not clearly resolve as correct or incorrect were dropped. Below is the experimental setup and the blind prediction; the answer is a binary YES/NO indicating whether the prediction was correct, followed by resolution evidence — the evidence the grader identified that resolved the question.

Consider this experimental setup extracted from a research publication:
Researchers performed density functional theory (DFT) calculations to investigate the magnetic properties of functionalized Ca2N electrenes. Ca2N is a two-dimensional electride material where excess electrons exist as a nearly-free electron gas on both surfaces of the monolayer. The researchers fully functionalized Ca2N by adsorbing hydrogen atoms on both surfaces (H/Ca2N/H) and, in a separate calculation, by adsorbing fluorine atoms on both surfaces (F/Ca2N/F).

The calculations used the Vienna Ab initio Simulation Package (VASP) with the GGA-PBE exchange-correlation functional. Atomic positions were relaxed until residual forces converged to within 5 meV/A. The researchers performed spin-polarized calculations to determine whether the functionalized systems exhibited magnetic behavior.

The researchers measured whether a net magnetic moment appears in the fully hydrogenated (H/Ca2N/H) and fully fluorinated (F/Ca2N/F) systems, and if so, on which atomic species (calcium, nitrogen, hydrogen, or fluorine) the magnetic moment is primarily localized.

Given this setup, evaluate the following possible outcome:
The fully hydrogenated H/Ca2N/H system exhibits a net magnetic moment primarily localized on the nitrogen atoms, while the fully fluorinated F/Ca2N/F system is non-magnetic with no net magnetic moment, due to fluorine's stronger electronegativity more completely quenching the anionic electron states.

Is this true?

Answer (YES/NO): NO